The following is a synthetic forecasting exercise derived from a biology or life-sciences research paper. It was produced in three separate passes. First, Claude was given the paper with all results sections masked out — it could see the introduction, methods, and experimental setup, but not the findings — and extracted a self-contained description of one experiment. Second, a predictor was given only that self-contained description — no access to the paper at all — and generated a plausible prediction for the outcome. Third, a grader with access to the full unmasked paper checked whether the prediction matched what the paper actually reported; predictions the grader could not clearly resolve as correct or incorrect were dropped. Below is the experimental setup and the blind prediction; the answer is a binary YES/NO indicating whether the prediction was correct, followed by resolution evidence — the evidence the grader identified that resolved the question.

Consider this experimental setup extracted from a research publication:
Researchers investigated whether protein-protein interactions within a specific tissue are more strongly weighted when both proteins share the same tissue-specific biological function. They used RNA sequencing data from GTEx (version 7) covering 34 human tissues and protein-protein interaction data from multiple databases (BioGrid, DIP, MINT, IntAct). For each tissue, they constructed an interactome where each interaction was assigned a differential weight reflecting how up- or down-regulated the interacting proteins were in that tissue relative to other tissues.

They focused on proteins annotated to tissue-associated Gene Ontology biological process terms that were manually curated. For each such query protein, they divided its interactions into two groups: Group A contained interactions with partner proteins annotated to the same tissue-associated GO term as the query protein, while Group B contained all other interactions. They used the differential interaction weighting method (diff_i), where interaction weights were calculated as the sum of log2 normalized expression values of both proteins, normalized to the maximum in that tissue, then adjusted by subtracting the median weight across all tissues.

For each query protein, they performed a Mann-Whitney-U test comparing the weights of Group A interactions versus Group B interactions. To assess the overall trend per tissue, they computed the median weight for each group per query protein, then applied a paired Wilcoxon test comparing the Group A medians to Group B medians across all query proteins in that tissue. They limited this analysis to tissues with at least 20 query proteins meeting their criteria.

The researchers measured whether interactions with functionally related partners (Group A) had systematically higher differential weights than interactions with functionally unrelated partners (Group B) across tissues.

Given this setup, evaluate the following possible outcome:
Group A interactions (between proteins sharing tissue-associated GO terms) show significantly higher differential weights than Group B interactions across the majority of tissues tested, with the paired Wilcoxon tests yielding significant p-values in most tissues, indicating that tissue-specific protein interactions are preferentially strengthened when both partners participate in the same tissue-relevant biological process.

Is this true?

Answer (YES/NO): YES